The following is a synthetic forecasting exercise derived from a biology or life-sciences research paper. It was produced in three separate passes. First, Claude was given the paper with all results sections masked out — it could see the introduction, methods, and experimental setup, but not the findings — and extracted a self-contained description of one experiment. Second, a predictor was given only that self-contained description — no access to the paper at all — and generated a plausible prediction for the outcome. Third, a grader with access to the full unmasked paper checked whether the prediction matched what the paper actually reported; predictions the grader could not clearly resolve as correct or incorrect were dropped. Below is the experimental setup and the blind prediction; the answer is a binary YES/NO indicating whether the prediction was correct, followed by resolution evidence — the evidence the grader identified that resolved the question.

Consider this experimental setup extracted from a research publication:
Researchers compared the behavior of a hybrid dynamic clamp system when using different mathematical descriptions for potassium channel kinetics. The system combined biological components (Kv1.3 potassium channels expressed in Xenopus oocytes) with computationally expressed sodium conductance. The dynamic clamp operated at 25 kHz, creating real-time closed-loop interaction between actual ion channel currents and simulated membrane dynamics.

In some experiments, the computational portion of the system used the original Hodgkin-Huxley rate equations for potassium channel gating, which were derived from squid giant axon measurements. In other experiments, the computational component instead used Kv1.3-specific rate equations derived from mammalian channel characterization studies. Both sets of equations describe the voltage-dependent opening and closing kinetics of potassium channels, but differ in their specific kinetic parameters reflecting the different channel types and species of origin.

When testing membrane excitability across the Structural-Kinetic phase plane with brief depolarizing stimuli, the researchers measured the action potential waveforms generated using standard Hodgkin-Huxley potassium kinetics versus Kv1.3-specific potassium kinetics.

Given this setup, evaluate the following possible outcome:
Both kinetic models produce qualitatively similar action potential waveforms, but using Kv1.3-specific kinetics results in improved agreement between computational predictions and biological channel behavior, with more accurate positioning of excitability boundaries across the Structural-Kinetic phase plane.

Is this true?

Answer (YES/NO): NO